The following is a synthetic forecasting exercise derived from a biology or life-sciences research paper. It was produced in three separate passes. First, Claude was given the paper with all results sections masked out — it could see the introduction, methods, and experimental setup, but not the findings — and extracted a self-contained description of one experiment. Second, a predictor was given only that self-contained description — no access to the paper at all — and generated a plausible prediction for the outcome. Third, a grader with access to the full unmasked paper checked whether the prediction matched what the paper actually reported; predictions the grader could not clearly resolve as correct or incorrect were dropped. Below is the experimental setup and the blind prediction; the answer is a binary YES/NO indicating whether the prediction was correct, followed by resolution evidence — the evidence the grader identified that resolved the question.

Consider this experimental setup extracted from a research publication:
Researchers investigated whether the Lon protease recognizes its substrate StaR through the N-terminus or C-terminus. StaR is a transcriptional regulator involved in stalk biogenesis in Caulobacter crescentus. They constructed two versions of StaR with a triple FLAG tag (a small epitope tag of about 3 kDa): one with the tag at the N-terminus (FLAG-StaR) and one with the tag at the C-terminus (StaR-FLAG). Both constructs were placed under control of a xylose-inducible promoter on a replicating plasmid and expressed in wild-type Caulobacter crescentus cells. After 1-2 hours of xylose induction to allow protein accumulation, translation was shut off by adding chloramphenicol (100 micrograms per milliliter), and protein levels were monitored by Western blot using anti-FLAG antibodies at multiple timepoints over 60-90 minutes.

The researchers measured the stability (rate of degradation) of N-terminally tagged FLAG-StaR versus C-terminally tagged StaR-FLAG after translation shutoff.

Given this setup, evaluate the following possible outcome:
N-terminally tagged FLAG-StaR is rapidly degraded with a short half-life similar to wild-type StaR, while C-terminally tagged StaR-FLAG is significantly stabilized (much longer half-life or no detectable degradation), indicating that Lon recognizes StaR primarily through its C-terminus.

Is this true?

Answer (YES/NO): YES